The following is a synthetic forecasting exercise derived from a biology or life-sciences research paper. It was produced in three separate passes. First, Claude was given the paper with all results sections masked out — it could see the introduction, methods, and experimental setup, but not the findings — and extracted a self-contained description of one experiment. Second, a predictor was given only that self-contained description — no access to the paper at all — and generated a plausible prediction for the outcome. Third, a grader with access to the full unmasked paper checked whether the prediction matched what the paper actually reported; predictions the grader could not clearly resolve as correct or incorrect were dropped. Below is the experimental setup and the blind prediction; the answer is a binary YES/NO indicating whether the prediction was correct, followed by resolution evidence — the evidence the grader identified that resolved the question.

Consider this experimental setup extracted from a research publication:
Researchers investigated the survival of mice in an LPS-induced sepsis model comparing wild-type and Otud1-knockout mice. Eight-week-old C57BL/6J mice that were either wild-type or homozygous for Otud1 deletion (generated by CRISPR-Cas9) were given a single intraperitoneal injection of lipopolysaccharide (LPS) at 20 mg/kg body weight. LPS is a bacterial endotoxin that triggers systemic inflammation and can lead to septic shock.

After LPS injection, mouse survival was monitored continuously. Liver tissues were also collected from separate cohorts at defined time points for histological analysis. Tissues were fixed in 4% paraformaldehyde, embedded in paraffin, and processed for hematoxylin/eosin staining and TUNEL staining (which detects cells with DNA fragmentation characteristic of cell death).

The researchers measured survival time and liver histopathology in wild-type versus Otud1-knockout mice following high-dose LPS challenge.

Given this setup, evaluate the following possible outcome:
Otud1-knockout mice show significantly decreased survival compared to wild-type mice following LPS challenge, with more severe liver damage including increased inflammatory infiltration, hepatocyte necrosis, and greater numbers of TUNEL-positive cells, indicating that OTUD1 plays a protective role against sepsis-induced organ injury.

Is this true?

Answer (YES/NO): NO